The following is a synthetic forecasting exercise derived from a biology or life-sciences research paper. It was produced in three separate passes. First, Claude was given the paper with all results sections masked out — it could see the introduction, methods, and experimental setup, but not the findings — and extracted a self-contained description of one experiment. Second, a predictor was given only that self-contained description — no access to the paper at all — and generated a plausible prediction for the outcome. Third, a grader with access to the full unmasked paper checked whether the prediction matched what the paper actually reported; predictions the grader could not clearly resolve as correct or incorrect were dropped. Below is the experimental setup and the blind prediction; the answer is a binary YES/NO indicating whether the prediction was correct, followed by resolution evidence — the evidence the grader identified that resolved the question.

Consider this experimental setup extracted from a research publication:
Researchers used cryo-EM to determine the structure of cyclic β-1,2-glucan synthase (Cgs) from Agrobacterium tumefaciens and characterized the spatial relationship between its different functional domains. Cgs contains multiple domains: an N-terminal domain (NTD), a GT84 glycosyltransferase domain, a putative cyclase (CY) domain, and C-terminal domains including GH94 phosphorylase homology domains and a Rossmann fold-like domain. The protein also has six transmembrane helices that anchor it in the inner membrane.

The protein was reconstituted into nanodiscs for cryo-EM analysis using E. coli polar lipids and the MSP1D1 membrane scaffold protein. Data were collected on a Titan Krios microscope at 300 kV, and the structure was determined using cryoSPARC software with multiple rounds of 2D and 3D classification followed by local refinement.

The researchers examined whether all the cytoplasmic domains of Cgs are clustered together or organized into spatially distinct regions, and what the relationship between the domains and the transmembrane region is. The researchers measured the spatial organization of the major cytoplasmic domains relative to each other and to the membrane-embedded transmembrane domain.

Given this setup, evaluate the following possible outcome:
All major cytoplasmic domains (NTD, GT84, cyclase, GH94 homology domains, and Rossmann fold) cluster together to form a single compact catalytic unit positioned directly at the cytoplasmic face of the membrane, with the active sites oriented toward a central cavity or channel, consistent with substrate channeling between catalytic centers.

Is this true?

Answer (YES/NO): NO